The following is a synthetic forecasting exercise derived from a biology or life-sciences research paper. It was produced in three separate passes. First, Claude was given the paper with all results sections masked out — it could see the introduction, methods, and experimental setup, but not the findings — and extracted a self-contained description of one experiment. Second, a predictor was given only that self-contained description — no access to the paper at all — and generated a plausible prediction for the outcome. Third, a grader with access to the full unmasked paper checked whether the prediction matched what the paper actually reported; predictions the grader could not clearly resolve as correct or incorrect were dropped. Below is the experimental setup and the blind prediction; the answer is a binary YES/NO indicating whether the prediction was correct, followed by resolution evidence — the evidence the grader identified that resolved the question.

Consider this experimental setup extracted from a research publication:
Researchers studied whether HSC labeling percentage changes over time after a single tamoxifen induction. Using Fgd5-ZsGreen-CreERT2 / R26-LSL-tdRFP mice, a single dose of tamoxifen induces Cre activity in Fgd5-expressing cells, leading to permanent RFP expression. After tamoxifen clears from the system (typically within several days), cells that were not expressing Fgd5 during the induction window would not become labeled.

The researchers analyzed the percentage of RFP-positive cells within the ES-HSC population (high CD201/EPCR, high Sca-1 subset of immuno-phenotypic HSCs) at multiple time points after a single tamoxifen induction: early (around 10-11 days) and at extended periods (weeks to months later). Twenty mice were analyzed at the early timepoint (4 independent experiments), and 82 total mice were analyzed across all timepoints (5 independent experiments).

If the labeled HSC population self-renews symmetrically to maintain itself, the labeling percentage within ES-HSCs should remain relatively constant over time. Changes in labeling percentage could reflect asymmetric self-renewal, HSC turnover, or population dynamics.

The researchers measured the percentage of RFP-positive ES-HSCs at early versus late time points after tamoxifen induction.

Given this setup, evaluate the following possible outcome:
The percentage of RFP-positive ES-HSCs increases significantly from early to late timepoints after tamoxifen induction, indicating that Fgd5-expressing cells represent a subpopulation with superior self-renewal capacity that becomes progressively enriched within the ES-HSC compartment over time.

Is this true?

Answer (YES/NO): NO